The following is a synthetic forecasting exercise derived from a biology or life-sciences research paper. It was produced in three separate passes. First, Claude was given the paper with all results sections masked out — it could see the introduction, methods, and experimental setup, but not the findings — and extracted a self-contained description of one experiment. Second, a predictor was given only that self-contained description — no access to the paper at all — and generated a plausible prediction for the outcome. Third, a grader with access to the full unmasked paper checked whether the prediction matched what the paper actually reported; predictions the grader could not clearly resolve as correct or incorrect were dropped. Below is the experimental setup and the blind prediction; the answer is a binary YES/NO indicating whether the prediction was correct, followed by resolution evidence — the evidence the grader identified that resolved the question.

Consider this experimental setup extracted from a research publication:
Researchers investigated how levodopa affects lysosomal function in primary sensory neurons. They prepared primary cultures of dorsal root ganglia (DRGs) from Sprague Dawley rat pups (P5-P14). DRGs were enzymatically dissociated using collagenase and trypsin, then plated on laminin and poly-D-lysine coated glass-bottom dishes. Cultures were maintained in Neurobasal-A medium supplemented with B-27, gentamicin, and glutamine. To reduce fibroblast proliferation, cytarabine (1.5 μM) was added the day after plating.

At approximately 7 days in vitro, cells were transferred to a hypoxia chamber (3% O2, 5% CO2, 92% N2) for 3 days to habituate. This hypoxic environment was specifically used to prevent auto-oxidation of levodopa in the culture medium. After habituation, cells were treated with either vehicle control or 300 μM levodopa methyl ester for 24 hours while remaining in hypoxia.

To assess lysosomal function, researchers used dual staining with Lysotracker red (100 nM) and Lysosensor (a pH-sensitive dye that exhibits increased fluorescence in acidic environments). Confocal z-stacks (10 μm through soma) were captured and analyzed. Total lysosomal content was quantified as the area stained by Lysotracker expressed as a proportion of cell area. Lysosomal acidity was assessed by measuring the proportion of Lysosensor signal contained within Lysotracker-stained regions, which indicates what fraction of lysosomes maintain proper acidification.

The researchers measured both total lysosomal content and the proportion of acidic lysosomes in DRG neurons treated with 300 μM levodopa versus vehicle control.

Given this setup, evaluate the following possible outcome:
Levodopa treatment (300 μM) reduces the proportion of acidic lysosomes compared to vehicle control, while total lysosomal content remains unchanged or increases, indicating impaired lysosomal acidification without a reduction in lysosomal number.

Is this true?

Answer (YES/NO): NO